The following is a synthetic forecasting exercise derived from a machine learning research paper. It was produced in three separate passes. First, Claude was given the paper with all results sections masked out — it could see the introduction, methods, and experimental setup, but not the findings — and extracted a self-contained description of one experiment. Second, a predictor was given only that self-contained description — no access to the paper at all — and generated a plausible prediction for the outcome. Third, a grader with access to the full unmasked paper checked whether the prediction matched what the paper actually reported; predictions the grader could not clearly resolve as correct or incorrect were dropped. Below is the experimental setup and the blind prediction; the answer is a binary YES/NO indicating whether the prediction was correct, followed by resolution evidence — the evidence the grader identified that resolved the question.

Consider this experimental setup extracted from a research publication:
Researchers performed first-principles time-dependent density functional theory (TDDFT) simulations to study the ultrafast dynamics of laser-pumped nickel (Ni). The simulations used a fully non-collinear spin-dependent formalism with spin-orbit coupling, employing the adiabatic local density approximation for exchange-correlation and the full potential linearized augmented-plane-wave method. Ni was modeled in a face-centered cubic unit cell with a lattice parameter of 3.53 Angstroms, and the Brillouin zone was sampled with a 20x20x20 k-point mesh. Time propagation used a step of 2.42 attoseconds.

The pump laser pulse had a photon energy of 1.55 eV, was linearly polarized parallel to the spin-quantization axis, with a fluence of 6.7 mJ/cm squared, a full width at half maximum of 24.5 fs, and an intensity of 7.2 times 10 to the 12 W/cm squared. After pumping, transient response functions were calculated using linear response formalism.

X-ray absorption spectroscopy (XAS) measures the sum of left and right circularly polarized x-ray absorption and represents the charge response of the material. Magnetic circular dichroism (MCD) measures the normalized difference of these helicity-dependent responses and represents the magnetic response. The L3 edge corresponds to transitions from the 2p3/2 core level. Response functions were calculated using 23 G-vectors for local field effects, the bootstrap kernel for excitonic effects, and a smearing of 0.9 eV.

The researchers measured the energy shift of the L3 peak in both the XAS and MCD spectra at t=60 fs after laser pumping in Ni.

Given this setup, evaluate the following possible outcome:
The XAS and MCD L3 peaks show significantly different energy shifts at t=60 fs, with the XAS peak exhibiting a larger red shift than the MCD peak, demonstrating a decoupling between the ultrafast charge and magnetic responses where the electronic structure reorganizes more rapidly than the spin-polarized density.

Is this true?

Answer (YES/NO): YES